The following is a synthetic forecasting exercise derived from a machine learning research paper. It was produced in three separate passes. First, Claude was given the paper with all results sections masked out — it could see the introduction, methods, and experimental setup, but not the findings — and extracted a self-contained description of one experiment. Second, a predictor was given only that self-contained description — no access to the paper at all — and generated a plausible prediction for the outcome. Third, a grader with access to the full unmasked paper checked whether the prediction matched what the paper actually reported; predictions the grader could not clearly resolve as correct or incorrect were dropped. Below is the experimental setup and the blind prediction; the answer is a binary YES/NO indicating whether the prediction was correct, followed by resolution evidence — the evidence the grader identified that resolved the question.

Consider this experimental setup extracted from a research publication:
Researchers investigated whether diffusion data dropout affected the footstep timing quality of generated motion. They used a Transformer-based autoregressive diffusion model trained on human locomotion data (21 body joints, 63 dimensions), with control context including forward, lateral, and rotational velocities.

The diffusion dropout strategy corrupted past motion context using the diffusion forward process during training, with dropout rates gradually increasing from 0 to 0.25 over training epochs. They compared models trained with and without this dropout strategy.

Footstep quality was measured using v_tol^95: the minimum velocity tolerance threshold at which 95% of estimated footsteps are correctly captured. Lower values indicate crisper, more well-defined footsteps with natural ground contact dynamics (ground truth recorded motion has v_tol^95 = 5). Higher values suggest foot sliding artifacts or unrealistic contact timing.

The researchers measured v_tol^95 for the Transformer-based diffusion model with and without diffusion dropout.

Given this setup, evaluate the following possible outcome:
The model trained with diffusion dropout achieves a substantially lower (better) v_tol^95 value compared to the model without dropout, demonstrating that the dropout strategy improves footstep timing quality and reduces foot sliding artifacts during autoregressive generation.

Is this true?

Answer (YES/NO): NO